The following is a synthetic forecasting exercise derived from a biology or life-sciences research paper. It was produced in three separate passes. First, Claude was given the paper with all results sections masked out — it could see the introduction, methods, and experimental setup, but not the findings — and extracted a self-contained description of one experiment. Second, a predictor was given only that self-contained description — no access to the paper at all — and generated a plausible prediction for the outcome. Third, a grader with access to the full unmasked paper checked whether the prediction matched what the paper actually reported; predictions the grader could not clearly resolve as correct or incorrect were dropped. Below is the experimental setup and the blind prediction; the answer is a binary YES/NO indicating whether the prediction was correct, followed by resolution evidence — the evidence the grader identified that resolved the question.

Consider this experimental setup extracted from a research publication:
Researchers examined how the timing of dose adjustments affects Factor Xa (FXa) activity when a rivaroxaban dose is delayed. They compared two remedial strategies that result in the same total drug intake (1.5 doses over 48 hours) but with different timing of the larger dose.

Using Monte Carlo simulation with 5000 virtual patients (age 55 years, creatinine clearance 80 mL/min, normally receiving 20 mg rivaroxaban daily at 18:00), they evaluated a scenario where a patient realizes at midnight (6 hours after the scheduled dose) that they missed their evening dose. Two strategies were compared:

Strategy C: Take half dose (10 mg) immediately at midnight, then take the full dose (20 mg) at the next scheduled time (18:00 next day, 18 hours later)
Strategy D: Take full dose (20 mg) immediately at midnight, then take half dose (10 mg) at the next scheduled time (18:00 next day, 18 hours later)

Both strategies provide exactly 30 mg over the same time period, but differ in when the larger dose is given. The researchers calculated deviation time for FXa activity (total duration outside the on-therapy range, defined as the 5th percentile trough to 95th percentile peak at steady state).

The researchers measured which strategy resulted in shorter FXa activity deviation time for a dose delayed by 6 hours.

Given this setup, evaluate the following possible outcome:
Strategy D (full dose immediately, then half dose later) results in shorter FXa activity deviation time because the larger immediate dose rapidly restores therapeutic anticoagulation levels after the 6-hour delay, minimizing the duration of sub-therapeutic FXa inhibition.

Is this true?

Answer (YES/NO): YES